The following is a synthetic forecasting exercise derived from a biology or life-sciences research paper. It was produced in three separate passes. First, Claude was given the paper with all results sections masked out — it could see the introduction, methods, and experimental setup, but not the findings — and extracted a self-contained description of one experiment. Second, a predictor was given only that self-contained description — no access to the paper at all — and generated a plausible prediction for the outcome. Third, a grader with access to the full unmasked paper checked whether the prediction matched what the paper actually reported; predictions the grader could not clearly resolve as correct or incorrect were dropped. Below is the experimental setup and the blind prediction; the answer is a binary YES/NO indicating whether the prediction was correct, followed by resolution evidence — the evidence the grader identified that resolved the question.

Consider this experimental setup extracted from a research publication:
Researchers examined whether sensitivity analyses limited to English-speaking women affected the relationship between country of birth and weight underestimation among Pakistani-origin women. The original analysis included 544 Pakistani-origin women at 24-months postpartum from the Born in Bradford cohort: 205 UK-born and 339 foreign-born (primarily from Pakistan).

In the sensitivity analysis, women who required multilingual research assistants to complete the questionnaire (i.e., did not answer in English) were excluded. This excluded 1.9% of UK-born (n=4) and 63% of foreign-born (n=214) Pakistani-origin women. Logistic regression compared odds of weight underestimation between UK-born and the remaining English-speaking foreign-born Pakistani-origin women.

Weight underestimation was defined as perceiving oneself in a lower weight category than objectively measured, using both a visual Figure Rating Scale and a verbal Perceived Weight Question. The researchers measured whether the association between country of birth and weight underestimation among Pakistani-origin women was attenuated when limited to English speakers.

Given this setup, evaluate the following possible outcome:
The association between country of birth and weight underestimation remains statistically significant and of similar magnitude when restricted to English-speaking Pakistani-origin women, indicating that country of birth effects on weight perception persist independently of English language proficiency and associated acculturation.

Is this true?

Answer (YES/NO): NO